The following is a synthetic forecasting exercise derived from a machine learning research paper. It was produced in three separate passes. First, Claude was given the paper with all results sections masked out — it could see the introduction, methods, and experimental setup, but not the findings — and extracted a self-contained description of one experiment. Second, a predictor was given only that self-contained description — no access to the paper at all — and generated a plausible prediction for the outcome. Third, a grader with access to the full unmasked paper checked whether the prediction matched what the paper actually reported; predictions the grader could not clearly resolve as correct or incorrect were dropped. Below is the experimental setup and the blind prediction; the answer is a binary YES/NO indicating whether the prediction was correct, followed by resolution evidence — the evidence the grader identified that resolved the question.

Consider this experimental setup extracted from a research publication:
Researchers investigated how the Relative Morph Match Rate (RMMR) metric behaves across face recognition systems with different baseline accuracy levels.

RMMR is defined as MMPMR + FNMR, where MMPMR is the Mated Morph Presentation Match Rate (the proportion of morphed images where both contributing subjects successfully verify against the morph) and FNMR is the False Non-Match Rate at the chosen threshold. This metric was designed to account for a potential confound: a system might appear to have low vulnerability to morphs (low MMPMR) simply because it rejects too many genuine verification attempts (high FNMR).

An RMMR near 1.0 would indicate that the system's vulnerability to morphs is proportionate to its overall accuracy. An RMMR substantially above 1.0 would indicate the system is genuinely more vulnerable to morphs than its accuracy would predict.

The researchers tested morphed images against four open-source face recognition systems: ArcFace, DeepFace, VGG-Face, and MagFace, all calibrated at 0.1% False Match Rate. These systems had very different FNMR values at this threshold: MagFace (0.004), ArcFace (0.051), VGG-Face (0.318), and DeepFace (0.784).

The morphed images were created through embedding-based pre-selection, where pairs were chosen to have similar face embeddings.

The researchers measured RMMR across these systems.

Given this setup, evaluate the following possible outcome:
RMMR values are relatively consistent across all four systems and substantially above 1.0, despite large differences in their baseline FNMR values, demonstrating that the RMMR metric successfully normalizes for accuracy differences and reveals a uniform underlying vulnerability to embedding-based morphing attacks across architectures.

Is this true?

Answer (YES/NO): NO